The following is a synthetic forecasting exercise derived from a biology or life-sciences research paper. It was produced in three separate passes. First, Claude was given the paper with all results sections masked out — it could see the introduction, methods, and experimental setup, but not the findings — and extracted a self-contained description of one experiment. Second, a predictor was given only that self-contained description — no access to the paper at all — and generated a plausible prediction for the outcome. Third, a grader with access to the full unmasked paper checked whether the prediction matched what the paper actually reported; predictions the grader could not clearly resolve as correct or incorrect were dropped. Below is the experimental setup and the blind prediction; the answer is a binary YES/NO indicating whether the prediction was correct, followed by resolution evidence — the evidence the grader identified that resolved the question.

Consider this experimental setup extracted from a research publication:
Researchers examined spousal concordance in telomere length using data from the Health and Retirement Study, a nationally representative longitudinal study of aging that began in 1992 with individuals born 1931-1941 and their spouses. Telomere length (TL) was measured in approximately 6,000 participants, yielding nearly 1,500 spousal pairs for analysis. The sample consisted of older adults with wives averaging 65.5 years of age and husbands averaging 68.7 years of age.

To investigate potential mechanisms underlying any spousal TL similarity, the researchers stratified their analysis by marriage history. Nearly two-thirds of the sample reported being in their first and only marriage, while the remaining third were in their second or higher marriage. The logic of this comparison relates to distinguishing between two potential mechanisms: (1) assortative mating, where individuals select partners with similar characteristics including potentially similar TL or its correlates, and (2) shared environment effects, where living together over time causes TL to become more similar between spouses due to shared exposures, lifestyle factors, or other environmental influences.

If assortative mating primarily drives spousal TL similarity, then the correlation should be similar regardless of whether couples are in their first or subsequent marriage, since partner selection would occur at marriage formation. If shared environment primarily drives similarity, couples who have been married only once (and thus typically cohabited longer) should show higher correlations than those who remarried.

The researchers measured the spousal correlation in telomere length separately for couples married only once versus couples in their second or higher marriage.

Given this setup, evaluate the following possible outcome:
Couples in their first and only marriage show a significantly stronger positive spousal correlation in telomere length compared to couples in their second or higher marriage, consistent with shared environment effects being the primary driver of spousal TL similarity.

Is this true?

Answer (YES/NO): NO